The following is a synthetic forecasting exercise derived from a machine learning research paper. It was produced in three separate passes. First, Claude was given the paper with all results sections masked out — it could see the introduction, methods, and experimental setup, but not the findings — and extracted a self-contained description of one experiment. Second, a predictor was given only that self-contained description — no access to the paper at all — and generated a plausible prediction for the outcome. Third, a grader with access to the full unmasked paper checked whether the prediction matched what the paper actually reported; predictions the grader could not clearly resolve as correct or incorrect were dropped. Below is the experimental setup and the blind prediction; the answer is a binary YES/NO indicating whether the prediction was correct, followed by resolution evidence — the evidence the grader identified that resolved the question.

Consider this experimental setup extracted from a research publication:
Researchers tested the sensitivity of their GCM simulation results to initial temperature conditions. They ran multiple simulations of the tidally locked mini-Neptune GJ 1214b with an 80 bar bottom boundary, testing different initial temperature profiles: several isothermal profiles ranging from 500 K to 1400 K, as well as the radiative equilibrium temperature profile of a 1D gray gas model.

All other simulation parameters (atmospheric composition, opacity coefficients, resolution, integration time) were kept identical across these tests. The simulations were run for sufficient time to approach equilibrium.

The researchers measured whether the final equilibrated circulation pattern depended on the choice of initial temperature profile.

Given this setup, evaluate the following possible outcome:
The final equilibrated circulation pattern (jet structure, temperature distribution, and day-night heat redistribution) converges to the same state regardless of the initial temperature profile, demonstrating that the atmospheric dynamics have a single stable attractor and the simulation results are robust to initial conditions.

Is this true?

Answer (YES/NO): YES